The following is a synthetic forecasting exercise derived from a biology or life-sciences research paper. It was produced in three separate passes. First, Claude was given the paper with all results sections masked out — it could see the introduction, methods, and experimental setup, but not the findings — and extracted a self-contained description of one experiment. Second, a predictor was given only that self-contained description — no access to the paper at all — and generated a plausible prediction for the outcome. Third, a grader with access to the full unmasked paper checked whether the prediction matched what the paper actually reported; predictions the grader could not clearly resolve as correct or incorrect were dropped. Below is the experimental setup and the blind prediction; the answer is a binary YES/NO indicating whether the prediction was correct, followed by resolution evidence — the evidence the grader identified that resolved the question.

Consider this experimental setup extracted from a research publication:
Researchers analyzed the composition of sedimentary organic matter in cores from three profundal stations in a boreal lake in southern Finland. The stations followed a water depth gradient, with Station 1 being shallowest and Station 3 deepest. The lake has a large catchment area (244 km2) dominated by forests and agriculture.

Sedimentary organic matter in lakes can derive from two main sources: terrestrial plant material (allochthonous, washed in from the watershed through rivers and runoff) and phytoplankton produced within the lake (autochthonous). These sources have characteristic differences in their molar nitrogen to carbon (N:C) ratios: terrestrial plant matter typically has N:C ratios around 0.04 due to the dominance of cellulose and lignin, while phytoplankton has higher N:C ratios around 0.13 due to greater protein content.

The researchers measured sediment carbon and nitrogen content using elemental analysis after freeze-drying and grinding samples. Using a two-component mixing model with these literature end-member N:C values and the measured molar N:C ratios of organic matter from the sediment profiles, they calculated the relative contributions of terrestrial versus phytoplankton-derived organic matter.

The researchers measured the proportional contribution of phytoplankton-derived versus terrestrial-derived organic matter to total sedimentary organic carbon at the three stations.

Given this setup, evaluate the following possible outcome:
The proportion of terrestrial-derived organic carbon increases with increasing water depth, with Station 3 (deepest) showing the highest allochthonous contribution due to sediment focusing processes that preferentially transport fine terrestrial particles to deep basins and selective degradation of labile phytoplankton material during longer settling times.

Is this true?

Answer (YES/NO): NO